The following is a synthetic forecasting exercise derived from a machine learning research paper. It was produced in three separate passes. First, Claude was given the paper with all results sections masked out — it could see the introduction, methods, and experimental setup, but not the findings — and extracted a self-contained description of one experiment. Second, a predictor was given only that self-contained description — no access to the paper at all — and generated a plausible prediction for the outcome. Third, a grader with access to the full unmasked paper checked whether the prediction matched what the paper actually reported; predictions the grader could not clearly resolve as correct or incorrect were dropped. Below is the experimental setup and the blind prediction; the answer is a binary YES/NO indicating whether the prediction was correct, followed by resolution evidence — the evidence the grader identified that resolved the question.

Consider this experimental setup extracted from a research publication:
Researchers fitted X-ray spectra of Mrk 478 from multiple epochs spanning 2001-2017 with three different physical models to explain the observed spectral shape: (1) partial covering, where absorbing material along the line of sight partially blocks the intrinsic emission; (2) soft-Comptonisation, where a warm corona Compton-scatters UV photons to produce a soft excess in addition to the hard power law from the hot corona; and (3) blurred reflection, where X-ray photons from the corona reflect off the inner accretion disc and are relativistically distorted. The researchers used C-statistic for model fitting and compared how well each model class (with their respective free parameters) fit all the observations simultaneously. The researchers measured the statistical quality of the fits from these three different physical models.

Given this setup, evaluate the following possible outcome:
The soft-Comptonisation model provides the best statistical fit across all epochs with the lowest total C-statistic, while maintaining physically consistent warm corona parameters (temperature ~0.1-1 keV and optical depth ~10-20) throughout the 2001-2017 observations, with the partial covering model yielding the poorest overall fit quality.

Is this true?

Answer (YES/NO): NO